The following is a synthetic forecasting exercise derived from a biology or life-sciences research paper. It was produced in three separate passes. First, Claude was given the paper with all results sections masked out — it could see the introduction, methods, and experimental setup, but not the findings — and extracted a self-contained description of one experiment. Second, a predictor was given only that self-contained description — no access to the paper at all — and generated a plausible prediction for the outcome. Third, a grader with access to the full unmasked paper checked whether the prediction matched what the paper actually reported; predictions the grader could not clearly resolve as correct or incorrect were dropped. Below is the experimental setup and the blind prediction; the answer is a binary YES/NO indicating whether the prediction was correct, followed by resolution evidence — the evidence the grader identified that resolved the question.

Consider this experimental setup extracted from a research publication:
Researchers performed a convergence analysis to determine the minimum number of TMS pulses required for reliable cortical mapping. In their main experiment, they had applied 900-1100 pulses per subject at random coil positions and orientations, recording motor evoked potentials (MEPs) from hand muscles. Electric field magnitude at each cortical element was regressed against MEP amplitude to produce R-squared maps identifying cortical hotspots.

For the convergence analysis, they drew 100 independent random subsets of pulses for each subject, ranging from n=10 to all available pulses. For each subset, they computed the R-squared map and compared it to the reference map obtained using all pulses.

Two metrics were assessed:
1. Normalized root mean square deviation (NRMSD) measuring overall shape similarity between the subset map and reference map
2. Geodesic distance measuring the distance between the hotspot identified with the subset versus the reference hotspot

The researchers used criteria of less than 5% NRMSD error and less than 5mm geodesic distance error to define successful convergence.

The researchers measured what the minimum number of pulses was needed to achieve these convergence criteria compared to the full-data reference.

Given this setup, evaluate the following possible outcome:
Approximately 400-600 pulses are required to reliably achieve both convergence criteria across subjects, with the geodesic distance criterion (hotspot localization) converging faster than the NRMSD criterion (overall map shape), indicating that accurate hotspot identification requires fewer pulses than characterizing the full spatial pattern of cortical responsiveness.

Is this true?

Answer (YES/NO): NO